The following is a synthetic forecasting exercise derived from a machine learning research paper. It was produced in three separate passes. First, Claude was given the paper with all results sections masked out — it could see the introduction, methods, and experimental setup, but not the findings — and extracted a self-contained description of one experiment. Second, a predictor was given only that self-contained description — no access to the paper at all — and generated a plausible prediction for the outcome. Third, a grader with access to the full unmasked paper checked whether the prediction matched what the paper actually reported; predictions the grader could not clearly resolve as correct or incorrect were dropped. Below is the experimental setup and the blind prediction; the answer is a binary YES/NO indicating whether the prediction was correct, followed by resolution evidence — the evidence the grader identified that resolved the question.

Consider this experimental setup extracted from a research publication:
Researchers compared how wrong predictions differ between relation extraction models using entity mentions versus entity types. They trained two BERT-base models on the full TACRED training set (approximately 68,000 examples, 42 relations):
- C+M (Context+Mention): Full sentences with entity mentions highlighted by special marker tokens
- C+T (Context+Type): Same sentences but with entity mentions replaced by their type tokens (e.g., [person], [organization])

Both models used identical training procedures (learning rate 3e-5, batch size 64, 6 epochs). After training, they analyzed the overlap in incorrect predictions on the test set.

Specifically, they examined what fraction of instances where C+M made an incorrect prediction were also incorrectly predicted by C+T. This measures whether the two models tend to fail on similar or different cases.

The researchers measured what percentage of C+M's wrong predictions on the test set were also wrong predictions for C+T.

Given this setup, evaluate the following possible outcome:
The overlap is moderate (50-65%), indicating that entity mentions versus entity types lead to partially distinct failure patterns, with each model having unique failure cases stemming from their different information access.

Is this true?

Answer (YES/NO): NO